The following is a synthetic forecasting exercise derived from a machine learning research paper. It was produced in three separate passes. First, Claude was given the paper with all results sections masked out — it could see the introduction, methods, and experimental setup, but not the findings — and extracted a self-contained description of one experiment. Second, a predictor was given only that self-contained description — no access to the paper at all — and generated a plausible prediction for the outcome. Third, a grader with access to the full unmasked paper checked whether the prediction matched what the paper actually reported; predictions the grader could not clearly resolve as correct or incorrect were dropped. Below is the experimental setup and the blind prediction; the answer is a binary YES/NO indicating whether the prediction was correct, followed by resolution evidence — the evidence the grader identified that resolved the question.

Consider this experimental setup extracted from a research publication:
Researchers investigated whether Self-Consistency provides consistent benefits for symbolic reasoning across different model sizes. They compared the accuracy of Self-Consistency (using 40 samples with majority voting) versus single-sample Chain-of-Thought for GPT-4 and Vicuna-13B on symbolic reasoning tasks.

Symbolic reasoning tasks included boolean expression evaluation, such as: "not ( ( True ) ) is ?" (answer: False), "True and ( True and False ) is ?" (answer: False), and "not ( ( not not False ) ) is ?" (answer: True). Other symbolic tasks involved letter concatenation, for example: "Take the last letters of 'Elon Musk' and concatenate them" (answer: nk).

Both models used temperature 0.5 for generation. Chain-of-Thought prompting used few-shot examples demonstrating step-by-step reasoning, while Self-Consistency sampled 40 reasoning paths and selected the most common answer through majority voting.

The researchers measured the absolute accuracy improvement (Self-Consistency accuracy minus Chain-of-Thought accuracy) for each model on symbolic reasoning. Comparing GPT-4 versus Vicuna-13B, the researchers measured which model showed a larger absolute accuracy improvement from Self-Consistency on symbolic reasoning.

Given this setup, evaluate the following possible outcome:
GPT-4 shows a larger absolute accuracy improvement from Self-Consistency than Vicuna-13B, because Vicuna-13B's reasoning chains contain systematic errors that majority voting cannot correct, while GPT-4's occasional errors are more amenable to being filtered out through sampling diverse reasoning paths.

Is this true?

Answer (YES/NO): NO